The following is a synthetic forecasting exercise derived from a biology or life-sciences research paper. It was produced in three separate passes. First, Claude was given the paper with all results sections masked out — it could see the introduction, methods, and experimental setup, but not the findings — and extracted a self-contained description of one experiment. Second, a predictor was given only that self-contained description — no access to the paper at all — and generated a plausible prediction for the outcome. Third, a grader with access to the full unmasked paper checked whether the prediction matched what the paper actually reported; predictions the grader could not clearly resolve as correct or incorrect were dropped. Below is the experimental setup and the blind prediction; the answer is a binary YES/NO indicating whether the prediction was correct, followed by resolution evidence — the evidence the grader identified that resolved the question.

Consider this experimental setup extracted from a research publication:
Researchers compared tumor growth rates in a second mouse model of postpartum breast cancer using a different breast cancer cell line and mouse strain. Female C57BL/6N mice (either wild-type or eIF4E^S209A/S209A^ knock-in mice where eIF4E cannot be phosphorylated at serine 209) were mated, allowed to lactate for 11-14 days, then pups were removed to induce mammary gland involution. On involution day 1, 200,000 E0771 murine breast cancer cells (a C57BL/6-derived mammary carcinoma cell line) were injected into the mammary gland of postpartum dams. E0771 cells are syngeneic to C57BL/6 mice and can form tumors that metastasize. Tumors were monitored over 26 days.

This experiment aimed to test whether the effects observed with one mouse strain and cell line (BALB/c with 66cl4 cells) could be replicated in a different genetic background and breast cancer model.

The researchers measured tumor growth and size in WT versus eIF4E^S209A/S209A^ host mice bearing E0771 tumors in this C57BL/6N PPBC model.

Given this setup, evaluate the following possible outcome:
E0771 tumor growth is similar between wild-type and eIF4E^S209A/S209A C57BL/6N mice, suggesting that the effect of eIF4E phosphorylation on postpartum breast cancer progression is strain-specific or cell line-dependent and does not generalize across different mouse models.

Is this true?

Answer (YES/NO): NO